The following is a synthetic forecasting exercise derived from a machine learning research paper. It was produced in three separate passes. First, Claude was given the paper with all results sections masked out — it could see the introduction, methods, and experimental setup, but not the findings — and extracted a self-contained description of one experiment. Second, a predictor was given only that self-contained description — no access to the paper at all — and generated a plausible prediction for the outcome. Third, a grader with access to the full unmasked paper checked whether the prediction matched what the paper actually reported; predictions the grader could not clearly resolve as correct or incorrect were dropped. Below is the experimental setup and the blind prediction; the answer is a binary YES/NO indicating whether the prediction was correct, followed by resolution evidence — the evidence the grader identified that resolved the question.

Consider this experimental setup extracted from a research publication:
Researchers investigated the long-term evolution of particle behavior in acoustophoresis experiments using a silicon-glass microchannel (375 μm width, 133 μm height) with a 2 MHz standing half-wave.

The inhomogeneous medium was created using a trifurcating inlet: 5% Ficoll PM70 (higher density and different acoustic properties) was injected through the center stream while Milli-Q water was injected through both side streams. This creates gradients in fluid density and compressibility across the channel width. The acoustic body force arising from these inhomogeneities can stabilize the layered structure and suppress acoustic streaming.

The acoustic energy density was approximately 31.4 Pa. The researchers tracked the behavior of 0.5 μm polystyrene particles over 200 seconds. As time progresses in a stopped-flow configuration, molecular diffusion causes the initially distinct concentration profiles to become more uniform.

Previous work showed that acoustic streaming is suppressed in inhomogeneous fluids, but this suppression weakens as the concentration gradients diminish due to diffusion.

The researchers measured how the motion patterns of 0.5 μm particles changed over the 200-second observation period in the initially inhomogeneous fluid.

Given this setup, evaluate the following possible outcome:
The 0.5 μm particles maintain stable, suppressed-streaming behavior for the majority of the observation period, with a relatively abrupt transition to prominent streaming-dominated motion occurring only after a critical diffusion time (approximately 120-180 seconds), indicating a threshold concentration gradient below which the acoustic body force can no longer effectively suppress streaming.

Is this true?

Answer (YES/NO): NO